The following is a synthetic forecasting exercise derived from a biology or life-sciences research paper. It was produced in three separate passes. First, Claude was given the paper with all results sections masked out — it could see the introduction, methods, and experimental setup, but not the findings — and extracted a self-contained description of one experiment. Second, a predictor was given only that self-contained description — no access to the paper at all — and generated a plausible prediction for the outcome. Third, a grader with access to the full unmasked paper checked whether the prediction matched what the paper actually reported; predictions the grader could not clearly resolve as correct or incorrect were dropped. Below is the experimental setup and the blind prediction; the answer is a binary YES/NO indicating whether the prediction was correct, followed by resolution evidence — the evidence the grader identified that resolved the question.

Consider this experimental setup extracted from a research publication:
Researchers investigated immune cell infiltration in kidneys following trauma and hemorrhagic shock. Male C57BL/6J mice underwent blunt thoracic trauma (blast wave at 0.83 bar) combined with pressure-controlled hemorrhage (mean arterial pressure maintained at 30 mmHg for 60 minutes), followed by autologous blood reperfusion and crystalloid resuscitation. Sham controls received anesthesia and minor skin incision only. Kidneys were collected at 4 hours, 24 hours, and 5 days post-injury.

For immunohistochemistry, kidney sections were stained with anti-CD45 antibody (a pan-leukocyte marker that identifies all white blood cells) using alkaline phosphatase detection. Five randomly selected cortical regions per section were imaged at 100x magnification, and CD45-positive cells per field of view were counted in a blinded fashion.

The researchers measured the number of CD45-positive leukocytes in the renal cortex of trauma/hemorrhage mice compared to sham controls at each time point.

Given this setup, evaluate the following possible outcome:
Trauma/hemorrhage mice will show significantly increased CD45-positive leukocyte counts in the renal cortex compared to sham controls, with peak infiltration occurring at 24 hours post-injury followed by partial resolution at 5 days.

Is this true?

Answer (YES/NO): NO